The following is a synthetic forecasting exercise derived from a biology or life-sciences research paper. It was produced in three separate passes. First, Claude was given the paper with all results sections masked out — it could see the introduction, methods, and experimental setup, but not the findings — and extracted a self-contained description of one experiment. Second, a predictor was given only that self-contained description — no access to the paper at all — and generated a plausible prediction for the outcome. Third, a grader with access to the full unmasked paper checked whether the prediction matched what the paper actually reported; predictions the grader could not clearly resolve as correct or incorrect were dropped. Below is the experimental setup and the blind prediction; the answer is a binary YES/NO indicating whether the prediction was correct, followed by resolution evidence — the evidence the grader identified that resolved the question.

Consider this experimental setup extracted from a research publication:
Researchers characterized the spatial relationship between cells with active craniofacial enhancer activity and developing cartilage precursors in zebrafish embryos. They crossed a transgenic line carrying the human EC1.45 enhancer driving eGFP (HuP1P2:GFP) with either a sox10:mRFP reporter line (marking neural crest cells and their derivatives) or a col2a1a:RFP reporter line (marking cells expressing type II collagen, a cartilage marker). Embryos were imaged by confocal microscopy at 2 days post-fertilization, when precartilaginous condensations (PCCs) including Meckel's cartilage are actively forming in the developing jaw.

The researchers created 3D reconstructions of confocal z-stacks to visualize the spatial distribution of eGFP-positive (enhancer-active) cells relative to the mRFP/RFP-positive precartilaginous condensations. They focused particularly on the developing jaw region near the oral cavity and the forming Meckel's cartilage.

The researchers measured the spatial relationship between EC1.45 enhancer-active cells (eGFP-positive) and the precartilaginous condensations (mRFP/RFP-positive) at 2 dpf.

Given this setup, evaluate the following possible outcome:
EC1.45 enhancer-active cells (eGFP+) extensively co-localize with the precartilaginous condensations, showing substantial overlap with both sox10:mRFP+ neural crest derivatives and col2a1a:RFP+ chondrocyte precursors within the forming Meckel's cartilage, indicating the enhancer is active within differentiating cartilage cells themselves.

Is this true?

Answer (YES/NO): NO